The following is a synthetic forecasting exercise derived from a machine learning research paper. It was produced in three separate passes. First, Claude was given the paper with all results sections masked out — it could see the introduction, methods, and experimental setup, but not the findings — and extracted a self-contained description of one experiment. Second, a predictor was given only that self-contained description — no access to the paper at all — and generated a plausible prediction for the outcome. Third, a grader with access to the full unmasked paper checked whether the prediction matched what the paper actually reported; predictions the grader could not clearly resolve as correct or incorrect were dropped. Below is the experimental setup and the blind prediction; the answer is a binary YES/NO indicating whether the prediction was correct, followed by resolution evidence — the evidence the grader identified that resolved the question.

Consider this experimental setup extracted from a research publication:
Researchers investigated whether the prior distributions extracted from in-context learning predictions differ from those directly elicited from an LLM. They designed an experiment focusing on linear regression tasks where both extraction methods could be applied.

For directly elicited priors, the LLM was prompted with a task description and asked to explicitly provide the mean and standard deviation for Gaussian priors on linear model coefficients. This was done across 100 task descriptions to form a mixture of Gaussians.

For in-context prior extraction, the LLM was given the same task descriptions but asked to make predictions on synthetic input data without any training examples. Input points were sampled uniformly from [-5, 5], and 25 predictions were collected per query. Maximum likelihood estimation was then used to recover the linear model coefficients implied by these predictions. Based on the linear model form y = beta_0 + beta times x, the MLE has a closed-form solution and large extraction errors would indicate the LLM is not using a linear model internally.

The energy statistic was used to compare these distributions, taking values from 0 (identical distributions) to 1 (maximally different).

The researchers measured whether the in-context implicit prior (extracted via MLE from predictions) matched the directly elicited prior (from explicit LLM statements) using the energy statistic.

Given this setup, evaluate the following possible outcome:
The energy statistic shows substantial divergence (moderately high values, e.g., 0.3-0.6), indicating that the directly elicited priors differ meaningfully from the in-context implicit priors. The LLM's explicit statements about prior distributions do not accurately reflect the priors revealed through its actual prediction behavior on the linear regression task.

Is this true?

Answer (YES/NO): YES